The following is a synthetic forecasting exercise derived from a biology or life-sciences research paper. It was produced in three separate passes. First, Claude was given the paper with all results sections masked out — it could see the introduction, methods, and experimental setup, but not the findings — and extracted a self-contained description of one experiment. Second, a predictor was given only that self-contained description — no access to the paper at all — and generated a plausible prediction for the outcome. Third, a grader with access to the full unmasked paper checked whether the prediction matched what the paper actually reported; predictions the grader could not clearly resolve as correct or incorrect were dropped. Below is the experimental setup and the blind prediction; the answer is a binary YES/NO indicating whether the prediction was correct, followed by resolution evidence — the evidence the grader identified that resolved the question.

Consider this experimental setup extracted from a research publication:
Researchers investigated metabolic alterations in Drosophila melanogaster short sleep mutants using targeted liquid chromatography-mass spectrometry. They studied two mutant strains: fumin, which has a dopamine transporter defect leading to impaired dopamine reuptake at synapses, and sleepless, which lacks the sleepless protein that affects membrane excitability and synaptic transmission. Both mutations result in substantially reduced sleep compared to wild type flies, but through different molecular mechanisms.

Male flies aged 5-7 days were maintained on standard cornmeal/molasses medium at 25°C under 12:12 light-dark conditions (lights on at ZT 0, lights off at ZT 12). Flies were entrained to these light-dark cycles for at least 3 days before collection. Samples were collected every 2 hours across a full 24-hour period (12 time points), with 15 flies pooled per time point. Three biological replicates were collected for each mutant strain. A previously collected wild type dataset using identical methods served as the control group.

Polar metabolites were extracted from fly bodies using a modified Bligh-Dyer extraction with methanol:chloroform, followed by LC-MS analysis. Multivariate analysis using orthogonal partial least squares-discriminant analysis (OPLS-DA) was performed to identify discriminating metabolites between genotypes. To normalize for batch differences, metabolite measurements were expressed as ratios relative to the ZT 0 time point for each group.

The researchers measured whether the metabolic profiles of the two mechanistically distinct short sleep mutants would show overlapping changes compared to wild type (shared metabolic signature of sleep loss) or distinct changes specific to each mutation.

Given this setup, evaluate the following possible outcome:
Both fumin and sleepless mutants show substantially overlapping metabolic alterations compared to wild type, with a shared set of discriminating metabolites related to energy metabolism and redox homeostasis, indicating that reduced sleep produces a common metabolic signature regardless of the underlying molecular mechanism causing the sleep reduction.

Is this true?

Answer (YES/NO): YES